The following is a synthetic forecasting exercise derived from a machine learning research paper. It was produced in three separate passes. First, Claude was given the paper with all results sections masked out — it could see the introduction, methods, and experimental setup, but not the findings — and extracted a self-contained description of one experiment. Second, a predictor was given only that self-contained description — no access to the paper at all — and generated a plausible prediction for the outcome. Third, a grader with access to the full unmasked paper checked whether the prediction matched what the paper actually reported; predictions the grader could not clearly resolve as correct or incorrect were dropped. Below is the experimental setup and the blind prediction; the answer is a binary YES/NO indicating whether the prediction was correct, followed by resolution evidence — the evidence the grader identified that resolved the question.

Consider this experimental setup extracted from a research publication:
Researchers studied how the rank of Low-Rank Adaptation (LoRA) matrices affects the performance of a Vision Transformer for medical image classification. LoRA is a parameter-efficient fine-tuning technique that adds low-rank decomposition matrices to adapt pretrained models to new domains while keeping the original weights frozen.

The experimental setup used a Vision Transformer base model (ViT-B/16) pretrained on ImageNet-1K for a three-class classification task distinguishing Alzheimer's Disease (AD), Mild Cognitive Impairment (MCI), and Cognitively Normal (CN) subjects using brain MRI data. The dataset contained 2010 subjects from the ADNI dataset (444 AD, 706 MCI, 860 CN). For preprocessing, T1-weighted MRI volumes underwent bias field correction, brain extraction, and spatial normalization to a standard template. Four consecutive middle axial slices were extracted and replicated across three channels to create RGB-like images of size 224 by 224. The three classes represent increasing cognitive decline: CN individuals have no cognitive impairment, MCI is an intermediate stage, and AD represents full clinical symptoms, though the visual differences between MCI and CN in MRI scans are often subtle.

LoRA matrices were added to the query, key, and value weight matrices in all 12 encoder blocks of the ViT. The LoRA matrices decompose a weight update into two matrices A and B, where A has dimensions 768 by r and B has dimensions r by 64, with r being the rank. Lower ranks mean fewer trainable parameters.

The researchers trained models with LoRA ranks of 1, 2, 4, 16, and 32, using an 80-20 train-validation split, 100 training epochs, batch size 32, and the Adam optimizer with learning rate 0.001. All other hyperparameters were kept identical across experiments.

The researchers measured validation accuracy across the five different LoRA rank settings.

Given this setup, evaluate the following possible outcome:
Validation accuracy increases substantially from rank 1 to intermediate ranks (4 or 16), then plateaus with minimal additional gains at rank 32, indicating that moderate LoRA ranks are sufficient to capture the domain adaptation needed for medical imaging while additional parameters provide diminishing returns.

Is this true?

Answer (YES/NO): NO